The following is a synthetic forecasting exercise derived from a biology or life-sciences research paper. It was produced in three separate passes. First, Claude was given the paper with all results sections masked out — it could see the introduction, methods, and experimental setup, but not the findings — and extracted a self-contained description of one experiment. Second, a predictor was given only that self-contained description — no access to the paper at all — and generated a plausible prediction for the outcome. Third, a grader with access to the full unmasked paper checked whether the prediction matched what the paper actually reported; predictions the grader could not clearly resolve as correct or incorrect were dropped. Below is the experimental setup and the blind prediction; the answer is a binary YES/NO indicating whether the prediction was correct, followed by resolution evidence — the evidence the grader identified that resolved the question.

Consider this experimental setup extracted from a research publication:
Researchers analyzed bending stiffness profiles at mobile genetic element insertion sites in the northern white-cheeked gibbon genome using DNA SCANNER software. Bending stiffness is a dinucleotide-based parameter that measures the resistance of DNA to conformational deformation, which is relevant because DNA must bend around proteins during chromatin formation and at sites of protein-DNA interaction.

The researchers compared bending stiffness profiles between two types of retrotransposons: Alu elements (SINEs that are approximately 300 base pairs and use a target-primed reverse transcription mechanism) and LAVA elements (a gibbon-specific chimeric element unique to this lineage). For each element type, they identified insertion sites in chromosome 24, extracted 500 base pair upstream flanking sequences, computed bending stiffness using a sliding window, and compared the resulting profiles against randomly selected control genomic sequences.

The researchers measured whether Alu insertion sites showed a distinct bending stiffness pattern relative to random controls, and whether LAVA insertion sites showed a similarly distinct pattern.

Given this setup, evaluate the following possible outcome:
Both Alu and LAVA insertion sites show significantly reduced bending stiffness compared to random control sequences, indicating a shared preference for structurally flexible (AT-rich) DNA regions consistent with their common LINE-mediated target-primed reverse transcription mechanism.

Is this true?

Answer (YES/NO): NO